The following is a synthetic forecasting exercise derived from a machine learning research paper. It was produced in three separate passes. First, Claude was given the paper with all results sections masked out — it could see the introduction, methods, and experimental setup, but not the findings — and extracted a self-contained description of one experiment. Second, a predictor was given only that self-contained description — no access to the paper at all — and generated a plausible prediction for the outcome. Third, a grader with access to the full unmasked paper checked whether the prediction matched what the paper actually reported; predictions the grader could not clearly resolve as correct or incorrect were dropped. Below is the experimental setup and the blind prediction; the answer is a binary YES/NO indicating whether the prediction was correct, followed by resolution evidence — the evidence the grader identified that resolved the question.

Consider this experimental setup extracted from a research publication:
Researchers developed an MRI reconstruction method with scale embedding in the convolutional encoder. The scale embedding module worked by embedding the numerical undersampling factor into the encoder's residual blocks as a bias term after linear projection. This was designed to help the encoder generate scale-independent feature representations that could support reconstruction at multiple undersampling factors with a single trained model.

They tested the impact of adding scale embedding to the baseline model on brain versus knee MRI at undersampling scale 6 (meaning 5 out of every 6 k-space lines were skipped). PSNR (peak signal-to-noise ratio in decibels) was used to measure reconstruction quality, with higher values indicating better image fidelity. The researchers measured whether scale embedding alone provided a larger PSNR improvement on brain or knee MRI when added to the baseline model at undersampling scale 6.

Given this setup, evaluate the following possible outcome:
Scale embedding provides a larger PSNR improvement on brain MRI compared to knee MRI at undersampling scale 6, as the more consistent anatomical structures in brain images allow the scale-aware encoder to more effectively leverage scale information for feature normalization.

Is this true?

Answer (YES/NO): NO